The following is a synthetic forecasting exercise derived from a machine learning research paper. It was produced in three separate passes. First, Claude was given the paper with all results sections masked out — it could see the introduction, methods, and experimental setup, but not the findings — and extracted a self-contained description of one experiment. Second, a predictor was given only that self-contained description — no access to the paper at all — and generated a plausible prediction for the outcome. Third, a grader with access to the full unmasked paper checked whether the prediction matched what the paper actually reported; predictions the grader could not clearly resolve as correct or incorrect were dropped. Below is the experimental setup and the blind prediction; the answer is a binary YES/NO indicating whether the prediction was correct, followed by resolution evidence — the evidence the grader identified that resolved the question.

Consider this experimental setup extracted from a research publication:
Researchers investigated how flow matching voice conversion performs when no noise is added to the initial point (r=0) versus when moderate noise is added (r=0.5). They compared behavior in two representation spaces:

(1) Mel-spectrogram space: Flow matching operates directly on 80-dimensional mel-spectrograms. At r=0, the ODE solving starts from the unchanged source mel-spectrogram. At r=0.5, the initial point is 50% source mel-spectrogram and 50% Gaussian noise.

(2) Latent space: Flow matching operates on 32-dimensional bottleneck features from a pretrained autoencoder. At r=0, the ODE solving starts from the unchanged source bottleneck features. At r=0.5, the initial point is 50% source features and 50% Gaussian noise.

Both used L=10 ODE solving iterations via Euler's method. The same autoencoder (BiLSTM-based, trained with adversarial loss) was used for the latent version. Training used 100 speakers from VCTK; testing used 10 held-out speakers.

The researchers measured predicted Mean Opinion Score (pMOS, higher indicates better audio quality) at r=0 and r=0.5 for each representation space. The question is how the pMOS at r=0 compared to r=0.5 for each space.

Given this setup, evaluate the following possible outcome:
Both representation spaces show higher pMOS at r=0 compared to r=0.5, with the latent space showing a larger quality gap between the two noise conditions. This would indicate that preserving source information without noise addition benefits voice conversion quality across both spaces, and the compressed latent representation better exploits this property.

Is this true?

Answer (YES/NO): NO